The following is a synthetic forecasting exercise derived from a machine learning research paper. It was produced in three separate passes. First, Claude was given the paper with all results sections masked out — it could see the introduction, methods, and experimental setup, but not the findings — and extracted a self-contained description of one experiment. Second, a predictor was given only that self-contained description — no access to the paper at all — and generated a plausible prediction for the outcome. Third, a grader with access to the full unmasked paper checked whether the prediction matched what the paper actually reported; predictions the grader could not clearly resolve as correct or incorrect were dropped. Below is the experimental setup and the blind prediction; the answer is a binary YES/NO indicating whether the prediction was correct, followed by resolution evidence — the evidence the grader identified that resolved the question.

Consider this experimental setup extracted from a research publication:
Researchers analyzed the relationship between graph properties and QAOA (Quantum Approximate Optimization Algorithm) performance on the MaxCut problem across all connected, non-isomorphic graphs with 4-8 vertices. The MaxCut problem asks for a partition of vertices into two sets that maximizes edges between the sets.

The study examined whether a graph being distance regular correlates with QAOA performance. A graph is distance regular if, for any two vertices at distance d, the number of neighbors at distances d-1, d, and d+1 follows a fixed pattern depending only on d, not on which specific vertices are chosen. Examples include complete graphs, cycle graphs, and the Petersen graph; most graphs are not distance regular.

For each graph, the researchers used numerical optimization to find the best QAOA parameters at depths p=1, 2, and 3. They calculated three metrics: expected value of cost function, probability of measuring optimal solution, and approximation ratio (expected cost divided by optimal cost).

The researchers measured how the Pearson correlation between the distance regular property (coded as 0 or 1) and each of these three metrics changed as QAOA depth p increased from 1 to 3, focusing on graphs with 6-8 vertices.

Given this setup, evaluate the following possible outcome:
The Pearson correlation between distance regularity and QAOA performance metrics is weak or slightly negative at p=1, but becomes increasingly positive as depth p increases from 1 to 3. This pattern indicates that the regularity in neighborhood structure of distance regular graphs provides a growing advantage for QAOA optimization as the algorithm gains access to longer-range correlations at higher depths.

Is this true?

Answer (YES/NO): NO